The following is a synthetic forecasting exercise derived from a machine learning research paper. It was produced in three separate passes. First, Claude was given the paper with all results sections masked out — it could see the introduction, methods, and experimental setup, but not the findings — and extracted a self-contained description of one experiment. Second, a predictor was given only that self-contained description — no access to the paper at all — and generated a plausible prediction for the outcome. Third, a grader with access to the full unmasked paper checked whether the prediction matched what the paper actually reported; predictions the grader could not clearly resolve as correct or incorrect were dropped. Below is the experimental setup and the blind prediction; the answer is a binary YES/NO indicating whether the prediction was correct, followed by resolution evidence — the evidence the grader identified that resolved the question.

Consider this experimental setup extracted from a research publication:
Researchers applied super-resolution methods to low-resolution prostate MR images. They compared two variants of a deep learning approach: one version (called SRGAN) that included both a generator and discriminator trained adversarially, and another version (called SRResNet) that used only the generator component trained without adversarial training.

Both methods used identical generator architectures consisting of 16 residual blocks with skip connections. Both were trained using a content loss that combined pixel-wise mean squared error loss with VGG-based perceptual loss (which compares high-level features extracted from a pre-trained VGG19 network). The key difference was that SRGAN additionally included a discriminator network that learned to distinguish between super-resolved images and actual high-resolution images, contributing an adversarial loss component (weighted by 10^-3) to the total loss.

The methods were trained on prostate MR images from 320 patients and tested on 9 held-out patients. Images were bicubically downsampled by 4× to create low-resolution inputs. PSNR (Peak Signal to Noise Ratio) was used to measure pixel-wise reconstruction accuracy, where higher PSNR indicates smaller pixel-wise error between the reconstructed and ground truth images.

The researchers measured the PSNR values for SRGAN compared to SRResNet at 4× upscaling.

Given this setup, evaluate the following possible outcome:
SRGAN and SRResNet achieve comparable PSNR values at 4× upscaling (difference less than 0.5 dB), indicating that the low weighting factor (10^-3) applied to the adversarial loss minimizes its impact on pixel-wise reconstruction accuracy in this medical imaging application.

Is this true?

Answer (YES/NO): YES